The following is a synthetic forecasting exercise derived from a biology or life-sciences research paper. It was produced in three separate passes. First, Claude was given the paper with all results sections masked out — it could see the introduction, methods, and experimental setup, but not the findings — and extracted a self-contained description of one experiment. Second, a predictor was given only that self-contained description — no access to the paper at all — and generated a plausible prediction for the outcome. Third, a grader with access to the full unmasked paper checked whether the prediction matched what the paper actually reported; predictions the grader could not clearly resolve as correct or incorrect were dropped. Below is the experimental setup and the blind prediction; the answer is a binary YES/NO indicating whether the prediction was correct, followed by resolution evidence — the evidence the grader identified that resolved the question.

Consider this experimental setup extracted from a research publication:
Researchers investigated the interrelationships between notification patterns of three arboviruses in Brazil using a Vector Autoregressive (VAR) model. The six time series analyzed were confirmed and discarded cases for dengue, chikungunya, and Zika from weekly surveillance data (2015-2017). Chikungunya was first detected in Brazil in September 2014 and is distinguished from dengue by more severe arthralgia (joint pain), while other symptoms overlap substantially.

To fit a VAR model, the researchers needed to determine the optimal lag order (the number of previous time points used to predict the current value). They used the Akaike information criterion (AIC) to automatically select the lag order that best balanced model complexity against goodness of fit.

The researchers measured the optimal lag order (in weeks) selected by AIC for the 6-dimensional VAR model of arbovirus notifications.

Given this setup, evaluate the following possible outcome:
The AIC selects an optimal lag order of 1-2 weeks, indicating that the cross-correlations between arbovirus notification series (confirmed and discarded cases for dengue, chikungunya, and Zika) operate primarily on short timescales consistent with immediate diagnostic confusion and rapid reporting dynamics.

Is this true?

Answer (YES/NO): NO